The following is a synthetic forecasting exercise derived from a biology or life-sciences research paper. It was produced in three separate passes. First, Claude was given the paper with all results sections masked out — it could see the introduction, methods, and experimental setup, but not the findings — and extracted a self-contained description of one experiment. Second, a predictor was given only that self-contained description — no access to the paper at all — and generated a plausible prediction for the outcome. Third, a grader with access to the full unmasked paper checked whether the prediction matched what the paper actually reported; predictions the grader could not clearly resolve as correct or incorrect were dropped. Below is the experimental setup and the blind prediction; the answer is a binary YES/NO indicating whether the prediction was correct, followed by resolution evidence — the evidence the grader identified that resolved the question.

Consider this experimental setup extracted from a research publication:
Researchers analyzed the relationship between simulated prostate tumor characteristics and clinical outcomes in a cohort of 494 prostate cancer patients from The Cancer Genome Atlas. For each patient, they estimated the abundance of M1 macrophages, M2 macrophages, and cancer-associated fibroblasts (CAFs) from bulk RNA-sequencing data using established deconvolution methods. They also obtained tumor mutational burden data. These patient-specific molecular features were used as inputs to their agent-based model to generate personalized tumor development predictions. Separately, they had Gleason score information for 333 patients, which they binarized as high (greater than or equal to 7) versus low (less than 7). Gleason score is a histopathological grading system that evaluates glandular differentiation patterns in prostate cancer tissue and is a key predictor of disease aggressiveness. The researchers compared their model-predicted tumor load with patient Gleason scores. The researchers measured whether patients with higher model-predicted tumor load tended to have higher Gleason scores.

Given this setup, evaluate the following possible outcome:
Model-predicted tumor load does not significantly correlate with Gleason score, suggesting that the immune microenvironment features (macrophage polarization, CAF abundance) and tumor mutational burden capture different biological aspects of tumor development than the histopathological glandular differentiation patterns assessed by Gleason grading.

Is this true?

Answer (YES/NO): NO